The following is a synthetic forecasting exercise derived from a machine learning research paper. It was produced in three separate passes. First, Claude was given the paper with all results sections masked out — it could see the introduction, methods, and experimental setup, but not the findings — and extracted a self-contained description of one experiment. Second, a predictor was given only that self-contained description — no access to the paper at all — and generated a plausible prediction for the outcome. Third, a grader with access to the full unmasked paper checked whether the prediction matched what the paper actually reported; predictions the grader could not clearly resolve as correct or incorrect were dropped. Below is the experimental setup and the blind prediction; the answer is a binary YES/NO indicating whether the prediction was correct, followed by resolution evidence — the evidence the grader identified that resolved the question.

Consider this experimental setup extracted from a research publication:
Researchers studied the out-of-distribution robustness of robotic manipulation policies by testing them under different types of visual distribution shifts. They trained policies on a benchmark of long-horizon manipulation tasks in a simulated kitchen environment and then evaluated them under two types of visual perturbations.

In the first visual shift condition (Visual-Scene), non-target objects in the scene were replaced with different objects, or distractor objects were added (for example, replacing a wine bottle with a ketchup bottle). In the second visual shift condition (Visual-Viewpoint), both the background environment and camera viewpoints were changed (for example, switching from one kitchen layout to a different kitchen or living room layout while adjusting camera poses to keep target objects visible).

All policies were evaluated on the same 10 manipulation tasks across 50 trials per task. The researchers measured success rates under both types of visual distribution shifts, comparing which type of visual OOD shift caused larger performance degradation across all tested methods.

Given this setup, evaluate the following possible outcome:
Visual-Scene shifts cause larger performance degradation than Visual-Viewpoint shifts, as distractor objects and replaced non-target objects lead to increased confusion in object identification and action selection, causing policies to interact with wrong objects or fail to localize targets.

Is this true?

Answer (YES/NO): NO